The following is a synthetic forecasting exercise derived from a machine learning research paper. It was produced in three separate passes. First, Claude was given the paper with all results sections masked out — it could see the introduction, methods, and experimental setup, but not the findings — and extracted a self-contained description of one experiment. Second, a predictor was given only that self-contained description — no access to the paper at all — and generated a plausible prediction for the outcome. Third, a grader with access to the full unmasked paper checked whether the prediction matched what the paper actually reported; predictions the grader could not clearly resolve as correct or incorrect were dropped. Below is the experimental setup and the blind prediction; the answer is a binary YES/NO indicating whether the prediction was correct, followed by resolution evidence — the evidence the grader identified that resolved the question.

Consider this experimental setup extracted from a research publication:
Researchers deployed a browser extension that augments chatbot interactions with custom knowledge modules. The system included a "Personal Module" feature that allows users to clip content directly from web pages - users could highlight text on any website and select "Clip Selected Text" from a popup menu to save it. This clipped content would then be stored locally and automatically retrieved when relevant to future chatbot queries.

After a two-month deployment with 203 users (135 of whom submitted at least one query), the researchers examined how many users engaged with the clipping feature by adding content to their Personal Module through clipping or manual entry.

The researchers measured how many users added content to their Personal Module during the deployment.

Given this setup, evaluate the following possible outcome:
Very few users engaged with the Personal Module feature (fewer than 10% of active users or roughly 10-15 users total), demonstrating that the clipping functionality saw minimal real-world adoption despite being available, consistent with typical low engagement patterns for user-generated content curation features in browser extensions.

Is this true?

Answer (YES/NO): YES